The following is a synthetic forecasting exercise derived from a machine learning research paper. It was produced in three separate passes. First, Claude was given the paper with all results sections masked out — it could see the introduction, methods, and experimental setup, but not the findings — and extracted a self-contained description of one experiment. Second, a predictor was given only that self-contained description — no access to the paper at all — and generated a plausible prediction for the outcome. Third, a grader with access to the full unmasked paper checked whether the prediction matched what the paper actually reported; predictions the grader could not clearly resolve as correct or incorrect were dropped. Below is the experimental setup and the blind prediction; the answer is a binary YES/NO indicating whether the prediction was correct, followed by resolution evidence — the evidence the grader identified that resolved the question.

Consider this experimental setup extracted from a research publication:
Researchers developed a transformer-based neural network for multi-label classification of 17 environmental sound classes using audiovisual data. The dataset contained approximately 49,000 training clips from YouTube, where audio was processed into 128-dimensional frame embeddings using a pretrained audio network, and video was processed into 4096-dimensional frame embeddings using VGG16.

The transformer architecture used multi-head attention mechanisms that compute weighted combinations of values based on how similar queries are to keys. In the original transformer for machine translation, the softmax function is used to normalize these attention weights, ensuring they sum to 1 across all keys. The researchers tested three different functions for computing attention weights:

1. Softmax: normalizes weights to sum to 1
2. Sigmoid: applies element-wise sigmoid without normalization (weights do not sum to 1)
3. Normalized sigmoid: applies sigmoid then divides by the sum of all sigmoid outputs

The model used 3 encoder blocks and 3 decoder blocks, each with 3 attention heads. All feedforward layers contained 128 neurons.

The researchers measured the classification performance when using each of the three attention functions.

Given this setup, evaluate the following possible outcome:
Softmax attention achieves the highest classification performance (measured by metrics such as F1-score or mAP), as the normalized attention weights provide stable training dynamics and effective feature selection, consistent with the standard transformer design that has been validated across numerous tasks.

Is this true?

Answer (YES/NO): NO